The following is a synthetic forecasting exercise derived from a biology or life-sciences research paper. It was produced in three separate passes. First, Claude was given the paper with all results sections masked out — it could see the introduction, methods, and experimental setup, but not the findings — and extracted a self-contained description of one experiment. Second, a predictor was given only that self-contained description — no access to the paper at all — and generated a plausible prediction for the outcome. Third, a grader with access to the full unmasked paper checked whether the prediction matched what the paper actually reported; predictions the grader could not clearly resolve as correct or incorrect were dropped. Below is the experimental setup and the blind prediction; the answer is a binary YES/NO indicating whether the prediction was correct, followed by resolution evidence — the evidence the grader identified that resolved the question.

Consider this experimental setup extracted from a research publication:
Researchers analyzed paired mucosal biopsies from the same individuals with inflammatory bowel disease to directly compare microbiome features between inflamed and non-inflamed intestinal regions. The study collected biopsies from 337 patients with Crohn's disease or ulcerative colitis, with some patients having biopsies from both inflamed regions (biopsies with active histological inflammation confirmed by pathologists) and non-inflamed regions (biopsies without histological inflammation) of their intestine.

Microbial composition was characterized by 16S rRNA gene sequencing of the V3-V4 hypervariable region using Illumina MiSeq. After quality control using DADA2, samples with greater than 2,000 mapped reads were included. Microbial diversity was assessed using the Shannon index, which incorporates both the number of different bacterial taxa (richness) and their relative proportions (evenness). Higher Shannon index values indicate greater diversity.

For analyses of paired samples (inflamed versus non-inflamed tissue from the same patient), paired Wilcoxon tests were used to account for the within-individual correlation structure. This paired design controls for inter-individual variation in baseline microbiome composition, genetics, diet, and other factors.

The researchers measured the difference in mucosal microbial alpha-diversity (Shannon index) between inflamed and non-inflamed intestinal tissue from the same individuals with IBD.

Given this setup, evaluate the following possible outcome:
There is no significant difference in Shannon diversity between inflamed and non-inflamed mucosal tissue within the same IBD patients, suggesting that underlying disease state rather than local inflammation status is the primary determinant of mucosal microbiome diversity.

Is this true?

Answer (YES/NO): YES